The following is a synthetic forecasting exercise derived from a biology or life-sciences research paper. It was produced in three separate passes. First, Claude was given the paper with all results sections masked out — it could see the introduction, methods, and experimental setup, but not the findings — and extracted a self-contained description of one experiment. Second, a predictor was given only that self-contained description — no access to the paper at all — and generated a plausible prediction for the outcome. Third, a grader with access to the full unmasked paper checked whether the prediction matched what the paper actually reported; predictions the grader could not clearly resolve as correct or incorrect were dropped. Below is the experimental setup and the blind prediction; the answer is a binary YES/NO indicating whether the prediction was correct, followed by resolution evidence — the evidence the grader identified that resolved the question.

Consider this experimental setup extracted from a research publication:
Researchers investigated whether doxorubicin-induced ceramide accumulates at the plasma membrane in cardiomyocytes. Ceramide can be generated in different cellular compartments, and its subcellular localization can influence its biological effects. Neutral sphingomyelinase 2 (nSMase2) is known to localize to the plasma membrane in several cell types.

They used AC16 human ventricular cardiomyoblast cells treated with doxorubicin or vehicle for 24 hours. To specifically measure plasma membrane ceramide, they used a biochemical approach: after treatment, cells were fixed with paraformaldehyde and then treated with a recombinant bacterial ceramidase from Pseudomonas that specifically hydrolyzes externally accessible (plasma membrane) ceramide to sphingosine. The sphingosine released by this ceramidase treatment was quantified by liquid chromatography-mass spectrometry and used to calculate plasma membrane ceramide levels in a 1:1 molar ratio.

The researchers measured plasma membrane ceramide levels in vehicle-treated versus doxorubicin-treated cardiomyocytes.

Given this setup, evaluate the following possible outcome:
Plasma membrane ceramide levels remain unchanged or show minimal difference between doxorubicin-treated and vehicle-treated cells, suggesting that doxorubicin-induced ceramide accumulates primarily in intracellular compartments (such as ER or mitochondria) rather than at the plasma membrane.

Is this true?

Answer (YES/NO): NO